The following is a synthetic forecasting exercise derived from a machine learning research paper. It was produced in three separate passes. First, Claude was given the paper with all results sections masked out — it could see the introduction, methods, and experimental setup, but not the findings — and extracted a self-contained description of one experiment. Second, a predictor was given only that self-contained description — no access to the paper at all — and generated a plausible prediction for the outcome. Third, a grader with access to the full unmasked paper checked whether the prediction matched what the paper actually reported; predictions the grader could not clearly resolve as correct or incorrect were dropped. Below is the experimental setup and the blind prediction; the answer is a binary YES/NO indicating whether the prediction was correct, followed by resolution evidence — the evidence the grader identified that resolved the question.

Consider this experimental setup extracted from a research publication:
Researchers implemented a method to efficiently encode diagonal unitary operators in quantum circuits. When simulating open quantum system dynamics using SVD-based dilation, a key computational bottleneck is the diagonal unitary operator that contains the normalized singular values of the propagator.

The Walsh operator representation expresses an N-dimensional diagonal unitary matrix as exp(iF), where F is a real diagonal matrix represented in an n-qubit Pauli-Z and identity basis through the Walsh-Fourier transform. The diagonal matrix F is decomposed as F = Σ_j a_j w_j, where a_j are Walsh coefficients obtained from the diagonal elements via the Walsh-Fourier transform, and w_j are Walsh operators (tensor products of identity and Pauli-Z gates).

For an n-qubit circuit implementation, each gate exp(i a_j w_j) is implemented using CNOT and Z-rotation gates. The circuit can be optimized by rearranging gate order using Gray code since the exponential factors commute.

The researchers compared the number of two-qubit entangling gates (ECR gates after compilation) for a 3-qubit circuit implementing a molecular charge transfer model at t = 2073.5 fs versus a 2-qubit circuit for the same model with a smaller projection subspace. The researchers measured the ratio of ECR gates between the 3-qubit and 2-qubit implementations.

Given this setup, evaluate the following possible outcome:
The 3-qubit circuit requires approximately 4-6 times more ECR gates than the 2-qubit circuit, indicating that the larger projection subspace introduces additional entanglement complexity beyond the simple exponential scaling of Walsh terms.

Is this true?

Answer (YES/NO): YES